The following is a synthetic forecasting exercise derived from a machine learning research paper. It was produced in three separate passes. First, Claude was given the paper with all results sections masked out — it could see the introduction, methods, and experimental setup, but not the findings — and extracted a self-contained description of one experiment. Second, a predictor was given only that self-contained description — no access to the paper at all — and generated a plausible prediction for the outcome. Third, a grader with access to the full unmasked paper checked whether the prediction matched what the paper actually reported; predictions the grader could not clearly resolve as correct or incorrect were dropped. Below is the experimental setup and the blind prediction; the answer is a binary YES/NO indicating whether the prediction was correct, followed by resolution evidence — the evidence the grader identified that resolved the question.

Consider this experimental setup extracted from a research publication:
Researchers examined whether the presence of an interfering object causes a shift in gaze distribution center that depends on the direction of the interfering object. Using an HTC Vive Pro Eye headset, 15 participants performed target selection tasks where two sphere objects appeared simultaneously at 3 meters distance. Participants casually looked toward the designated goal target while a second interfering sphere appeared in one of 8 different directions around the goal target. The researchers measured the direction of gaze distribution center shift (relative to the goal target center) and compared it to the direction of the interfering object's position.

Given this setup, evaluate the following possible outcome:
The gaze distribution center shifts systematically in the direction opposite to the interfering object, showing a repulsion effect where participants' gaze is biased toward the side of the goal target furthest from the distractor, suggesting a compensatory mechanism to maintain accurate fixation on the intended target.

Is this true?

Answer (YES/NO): YES